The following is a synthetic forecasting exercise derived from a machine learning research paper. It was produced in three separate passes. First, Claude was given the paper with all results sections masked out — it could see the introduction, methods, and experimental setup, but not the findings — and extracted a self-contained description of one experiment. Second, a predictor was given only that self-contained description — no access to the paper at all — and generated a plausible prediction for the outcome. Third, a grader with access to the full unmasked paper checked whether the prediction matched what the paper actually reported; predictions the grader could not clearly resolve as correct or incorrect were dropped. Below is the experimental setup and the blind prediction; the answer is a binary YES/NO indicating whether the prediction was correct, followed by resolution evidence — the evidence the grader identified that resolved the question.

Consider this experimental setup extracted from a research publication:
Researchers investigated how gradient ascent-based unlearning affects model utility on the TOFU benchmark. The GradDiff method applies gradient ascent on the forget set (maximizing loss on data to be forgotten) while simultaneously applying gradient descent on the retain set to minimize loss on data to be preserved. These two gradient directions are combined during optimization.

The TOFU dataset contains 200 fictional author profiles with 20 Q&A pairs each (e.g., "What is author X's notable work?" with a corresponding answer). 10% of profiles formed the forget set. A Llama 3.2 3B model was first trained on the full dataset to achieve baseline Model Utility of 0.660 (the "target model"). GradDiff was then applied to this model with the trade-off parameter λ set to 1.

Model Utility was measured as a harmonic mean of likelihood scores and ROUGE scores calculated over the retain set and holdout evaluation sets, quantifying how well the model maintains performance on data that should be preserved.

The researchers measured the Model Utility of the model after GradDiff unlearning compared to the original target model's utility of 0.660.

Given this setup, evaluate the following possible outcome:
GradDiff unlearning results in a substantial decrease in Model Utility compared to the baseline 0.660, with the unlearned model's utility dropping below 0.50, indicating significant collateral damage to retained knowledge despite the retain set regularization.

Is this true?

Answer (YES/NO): NO